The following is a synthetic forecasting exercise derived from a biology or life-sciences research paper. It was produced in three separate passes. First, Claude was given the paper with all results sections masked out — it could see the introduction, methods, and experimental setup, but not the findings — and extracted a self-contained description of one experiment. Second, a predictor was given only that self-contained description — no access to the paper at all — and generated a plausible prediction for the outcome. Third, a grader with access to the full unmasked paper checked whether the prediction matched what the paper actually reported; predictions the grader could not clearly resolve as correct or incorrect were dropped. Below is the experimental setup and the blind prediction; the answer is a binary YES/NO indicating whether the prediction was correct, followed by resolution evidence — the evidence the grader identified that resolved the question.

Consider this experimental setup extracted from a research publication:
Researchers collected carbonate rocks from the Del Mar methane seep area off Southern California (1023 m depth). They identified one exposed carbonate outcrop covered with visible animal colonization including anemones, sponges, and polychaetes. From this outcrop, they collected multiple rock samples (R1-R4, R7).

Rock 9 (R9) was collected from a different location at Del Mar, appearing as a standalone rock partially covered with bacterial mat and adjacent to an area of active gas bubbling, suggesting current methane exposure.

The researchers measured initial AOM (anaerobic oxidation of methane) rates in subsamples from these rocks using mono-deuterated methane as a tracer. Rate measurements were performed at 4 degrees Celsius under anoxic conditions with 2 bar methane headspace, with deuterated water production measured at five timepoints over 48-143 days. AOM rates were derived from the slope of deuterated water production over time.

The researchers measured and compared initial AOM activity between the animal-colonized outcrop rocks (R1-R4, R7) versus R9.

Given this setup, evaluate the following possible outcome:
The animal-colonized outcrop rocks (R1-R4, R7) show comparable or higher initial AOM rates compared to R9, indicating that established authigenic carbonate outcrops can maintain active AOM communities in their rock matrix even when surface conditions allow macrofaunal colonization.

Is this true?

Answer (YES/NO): NO